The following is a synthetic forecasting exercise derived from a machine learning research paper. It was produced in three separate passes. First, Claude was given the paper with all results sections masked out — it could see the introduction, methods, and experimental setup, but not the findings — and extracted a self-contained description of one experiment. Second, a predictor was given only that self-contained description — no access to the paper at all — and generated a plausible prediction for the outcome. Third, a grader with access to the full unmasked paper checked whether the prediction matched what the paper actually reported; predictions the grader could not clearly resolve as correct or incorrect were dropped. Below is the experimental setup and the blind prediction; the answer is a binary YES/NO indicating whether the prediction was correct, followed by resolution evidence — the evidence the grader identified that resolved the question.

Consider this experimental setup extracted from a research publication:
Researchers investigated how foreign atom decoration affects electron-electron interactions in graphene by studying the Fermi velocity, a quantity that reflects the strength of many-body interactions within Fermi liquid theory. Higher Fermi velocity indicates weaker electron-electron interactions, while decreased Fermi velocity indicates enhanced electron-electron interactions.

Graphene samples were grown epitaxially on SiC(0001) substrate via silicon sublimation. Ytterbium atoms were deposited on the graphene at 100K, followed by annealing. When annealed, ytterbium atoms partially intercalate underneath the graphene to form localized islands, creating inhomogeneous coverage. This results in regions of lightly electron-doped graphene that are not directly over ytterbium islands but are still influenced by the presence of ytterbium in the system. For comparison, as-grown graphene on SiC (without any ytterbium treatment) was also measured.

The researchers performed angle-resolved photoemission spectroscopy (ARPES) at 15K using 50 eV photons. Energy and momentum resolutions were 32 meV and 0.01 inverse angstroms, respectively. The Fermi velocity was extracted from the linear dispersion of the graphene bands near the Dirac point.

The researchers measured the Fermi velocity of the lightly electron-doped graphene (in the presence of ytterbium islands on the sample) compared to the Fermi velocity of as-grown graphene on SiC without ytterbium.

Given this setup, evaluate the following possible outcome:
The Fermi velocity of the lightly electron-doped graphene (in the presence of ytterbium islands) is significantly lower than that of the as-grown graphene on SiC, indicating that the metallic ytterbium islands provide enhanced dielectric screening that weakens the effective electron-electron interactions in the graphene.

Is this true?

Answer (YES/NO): NO